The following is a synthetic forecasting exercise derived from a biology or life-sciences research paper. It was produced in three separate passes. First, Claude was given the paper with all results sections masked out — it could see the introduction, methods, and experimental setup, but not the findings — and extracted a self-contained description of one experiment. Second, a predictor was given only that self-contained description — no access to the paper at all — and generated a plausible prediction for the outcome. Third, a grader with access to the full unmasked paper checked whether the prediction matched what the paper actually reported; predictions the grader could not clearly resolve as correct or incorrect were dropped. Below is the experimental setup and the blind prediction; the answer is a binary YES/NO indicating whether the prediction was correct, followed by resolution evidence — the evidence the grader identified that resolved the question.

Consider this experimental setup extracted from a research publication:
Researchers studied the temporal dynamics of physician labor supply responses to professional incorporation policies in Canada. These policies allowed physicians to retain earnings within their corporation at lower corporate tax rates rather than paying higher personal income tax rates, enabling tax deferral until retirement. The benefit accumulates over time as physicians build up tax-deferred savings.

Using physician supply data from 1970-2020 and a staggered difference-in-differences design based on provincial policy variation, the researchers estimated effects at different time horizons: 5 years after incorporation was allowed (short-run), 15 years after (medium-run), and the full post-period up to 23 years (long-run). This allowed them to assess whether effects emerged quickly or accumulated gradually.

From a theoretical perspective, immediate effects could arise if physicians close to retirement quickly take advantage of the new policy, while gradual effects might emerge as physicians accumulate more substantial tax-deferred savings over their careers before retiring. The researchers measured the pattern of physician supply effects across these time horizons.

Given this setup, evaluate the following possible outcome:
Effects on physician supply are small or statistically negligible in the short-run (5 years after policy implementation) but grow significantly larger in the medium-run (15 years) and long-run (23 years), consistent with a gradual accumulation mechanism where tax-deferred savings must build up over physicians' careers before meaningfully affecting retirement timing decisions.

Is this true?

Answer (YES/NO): NO